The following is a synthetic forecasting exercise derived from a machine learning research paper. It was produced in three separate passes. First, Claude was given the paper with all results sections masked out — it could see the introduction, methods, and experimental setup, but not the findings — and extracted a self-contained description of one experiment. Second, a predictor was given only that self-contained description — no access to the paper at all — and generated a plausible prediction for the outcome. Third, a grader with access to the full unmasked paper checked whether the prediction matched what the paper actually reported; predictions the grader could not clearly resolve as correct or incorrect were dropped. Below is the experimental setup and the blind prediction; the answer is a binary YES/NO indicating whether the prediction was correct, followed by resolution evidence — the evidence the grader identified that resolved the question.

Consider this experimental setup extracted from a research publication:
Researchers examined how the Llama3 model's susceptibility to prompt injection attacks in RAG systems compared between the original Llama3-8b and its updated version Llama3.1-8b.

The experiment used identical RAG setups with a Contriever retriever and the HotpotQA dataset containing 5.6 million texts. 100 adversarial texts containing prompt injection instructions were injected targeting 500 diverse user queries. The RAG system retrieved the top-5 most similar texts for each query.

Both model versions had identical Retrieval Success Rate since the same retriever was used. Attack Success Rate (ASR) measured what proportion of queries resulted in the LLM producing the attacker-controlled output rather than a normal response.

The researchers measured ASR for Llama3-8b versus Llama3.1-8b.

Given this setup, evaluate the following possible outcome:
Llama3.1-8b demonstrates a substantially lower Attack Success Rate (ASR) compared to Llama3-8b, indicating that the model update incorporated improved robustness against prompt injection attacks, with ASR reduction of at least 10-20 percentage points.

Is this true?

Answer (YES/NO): NO